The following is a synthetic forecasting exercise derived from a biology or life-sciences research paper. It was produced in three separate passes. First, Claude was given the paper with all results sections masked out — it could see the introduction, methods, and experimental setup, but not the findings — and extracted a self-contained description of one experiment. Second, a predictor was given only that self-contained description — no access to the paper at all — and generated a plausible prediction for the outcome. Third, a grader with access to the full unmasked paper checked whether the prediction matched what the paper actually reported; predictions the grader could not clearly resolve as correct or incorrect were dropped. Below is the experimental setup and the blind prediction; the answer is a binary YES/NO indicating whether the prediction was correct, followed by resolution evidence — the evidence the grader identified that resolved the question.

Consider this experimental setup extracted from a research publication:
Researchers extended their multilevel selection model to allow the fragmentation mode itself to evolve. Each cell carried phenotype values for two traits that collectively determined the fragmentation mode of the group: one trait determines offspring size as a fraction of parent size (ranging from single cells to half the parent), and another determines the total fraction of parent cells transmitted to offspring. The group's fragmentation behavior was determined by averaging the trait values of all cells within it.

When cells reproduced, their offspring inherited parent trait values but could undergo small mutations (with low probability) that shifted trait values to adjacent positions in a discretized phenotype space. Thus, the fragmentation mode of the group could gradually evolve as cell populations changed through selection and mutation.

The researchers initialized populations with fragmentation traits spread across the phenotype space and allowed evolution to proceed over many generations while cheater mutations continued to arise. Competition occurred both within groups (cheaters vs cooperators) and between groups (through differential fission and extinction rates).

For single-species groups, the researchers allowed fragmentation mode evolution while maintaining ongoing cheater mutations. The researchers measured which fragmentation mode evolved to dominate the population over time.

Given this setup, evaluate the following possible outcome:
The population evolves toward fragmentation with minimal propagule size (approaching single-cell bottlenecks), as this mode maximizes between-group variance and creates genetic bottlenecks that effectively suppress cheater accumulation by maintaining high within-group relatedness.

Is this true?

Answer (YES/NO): YES